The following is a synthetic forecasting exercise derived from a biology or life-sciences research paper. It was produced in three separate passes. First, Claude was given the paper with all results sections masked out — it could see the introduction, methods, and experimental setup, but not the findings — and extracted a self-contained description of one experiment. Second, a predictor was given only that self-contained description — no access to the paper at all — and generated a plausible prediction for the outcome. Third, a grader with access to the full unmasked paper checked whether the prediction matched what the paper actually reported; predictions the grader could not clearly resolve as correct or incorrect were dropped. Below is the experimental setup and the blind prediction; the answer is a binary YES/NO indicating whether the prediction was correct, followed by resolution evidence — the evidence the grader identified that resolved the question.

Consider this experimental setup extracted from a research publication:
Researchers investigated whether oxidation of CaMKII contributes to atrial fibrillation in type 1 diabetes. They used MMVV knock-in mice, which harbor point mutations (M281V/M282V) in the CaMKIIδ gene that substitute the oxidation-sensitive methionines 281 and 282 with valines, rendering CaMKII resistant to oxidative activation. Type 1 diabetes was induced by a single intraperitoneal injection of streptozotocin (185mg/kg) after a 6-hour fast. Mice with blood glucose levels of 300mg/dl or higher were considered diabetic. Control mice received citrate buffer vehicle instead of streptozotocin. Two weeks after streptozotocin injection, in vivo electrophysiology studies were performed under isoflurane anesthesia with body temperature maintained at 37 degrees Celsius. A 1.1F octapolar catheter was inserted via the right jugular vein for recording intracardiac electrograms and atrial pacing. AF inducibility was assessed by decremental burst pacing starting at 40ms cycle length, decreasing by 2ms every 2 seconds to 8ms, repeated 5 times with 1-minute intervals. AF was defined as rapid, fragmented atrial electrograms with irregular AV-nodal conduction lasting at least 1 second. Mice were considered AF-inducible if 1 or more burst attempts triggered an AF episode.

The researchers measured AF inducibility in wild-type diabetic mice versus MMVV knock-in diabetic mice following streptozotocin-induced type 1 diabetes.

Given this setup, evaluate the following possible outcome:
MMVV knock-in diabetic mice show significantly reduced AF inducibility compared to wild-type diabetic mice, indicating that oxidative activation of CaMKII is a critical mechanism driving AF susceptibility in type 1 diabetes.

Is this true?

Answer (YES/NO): YES